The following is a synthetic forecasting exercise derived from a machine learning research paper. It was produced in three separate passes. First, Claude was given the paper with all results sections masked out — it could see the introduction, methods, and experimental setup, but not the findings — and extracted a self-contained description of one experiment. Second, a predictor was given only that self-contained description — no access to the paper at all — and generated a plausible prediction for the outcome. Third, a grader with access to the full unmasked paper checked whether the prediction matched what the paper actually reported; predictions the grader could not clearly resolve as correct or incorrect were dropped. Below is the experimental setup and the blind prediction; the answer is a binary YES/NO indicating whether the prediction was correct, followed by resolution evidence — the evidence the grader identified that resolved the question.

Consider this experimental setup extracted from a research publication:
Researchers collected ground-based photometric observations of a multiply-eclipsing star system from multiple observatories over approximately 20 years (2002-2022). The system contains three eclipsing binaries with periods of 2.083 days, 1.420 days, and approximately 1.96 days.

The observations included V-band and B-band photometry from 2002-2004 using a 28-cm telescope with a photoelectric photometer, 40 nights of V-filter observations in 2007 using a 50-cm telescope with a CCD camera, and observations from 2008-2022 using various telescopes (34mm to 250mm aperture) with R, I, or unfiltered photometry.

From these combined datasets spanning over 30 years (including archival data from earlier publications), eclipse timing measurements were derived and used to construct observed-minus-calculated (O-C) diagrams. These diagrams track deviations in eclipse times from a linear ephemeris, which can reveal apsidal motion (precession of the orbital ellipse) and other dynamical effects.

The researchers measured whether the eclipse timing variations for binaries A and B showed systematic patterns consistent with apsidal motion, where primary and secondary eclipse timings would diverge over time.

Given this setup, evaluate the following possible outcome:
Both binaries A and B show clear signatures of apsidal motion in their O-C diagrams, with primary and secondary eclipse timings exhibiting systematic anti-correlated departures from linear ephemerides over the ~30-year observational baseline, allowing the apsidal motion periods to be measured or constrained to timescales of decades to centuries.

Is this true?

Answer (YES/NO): YES